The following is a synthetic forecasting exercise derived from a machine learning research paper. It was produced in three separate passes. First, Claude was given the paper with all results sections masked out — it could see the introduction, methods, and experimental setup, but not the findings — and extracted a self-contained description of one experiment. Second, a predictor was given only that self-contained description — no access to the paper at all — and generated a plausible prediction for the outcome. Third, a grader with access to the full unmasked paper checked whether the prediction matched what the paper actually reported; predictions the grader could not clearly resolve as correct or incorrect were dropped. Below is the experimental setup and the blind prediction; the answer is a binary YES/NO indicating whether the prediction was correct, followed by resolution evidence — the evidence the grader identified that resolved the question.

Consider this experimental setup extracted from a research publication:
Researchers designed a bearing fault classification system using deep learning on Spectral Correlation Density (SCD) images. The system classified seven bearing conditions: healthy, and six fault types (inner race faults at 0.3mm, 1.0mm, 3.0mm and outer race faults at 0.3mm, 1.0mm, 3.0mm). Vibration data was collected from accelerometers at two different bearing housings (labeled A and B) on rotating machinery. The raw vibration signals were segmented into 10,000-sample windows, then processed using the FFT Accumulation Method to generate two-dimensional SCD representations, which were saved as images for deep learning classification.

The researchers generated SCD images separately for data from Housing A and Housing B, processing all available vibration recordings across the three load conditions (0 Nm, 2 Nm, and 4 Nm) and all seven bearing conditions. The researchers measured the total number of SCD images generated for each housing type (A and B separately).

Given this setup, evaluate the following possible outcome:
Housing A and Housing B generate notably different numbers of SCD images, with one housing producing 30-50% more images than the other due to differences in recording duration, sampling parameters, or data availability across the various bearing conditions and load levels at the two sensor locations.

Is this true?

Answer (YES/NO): NO